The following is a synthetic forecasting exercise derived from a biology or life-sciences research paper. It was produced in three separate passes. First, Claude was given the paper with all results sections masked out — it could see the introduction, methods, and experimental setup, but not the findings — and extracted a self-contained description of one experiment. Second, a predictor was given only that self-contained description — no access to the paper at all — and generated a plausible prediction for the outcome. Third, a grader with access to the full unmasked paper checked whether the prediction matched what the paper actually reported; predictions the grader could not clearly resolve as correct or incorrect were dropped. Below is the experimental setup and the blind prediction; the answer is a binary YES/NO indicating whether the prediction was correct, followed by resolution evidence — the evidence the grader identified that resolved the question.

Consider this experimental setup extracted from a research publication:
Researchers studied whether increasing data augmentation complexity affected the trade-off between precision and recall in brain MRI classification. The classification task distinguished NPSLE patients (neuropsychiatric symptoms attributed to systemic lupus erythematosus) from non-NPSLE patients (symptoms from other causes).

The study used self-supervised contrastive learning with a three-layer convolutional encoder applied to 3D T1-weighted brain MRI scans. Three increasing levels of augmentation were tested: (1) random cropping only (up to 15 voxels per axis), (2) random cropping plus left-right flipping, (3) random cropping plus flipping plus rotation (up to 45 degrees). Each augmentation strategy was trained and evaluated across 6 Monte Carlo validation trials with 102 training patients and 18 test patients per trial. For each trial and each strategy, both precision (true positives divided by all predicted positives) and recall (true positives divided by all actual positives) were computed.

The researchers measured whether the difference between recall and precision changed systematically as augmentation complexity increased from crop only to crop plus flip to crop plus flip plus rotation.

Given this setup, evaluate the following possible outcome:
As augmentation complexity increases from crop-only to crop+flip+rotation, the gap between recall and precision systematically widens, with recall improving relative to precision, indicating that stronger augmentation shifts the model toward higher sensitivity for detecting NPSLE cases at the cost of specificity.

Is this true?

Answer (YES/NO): NO